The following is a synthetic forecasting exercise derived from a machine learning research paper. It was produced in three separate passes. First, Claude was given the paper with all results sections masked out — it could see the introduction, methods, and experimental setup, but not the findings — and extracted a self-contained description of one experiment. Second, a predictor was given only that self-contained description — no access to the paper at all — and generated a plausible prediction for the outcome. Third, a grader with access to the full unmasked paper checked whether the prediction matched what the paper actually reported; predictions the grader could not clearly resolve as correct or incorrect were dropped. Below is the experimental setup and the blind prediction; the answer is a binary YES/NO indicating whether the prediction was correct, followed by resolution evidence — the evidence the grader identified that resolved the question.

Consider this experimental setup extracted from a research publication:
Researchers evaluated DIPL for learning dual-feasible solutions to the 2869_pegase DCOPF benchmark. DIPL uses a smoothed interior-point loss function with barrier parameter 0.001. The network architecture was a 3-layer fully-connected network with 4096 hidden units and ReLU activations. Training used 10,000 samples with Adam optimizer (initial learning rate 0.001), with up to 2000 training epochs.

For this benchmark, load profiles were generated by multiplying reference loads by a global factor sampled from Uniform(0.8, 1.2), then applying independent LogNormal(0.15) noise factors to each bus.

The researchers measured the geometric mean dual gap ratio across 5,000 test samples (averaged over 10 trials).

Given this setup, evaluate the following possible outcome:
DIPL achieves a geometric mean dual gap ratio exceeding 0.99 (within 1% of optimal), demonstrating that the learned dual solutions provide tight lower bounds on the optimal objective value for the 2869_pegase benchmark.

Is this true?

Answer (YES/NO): YES